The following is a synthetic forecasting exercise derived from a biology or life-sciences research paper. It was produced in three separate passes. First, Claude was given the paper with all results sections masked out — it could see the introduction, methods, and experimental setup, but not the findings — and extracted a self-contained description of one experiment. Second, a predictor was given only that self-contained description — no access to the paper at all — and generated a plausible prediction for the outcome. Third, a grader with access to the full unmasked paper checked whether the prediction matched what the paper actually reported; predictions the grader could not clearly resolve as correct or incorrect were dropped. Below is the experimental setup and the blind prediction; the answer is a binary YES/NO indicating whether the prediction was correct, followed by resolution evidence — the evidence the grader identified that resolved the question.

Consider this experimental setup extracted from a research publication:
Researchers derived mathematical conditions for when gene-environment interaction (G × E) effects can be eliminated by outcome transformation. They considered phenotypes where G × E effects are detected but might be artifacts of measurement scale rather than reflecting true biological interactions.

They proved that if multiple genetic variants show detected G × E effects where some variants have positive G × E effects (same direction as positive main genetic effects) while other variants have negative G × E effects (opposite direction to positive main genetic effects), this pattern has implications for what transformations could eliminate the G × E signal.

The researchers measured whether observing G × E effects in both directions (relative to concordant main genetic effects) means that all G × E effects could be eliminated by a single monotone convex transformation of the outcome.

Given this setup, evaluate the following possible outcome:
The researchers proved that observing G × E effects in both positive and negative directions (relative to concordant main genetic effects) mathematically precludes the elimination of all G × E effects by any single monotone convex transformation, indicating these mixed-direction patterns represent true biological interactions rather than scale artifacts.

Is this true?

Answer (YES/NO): NO